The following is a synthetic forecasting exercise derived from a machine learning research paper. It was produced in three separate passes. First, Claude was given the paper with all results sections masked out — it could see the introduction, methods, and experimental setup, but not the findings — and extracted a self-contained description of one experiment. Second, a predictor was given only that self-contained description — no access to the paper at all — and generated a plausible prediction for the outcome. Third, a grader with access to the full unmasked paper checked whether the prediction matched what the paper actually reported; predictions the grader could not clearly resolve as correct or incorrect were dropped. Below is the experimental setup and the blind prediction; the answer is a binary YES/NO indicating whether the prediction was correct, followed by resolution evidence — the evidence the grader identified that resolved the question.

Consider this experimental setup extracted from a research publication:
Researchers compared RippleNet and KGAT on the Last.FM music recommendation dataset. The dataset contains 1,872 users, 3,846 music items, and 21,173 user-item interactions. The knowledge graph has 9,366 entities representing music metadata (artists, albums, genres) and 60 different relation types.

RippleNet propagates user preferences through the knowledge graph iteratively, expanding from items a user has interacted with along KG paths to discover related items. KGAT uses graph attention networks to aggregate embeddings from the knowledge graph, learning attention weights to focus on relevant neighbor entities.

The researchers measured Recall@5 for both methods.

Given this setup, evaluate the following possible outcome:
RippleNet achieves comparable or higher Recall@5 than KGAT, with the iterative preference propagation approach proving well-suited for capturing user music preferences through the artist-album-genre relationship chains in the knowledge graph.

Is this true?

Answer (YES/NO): YES